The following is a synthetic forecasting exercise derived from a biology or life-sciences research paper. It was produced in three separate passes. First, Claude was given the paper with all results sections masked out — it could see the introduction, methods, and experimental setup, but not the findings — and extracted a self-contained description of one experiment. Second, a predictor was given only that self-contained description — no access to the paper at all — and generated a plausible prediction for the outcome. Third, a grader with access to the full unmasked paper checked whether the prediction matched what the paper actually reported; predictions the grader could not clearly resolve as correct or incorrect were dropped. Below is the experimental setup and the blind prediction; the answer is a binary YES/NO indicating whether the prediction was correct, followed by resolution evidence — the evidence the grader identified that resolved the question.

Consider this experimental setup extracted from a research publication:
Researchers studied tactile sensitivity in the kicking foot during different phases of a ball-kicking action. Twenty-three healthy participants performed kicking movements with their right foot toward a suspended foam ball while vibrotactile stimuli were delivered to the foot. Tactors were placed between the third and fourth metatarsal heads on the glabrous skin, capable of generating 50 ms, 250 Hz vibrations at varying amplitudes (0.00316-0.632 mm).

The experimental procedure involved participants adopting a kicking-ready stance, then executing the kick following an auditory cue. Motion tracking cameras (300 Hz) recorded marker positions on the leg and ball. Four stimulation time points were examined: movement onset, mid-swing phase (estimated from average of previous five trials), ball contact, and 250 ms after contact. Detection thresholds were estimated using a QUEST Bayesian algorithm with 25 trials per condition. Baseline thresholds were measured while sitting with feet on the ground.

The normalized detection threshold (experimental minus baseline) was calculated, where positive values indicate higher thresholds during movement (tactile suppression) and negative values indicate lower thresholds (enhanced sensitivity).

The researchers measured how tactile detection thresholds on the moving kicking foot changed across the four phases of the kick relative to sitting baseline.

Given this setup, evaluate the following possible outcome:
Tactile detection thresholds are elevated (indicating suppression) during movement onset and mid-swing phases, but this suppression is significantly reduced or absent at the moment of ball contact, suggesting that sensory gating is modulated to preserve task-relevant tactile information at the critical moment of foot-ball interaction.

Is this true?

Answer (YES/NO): NO